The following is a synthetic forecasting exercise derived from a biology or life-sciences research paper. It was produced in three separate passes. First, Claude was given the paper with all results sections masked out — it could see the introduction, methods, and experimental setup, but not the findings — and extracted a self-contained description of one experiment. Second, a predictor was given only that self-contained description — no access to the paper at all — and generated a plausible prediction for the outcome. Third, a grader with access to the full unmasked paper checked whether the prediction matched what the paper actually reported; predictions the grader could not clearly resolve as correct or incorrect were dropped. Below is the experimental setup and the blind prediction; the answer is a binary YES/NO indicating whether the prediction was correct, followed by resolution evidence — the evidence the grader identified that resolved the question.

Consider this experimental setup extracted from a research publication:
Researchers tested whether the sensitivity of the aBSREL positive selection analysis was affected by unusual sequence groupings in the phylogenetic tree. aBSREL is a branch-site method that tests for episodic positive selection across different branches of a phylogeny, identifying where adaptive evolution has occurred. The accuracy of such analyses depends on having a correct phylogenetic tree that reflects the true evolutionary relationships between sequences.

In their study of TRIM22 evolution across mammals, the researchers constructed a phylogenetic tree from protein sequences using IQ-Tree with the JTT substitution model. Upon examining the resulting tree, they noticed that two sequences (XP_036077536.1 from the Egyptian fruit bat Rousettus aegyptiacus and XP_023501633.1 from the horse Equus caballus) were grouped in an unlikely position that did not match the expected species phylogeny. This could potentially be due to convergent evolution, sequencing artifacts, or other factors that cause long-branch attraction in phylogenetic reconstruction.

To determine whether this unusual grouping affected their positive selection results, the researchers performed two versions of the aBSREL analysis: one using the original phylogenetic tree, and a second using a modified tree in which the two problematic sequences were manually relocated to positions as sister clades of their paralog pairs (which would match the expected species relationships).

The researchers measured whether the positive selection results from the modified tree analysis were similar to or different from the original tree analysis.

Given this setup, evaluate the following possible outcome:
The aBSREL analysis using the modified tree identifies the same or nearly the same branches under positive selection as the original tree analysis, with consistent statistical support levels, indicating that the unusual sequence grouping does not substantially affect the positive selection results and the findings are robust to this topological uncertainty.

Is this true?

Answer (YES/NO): YES